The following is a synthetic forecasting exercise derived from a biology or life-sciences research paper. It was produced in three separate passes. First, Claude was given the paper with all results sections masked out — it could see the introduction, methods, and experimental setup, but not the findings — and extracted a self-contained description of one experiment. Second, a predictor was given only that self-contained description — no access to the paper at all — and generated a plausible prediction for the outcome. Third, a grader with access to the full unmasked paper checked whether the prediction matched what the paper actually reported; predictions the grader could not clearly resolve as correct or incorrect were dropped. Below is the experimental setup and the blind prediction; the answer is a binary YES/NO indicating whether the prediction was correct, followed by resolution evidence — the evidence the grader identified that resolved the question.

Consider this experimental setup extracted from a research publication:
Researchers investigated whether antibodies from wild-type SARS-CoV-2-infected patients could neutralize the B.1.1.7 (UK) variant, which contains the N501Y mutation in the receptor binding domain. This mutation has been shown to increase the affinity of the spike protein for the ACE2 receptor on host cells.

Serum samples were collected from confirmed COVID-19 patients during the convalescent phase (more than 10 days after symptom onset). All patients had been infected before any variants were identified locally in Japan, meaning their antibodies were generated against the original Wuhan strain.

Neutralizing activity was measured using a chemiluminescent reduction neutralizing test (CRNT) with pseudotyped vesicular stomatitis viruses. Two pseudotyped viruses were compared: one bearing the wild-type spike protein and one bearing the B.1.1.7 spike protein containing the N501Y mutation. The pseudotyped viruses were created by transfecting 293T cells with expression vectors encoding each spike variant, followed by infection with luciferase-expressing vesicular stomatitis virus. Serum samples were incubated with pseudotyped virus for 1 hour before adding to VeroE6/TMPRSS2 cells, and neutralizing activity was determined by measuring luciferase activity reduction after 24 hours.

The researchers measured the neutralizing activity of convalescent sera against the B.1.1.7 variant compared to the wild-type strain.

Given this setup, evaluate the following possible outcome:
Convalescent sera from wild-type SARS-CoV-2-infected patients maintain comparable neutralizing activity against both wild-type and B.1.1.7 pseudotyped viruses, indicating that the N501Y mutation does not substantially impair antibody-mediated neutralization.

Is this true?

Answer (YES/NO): NO